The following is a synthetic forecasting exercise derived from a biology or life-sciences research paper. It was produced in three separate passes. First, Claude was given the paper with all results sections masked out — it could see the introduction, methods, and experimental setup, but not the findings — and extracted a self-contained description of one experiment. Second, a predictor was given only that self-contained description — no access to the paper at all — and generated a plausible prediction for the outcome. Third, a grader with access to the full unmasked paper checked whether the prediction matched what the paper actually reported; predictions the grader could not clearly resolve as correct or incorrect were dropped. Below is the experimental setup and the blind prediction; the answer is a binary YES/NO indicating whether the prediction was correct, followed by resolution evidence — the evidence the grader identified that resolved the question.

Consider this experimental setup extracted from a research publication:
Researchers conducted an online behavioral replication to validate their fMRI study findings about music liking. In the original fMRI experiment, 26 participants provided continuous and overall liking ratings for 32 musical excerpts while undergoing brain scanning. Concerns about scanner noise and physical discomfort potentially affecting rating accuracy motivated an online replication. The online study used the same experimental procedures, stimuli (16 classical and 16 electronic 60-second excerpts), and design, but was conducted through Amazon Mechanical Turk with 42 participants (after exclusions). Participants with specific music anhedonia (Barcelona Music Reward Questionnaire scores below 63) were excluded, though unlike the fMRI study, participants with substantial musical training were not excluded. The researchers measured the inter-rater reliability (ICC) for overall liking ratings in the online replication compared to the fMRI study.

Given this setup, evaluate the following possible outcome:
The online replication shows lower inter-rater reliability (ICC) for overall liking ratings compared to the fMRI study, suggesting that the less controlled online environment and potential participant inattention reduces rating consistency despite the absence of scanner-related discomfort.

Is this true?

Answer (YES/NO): NO